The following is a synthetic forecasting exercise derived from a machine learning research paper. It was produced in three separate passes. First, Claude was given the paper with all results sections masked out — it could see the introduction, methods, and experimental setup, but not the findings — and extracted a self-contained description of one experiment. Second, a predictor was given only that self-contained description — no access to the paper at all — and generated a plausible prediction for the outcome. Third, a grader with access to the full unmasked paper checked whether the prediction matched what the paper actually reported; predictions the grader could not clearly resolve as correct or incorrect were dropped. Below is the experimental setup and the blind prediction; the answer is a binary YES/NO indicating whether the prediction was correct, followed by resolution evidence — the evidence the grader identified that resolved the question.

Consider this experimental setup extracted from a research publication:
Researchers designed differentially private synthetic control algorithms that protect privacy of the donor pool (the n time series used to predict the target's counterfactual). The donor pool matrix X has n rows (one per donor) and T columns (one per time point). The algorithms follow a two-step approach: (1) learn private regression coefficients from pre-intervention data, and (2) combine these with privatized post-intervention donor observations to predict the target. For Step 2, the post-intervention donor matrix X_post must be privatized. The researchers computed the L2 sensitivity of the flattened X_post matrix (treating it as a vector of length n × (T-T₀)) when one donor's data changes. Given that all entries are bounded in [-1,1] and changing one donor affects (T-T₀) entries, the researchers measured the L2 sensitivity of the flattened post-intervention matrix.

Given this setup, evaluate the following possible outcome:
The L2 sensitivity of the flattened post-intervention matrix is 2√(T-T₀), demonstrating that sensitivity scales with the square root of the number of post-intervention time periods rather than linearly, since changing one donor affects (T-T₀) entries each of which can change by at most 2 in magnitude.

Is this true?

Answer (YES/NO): YES